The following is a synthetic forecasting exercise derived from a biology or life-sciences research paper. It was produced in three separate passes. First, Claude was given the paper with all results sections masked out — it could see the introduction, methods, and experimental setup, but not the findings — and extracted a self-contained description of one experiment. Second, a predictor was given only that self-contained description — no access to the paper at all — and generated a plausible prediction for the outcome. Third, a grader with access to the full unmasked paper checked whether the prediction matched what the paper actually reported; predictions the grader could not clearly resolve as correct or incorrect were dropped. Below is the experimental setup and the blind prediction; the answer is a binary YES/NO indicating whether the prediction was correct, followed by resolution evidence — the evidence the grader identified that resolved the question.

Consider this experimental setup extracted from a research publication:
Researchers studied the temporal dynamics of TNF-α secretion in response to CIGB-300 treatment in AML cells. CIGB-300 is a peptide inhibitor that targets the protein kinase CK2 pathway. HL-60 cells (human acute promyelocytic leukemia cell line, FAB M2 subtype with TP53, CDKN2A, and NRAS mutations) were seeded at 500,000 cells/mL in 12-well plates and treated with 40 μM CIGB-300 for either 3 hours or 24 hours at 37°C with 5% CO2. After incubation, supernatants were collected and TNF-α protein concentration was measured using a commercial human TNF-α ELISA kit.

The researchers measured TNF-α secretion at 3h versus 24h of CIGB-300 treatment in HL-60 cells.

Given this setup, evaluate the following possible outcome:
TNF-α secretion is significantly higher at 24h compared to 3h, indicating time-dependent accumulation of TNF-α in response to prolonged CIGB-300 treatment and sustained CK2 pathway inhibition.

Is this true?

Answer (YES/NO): NO